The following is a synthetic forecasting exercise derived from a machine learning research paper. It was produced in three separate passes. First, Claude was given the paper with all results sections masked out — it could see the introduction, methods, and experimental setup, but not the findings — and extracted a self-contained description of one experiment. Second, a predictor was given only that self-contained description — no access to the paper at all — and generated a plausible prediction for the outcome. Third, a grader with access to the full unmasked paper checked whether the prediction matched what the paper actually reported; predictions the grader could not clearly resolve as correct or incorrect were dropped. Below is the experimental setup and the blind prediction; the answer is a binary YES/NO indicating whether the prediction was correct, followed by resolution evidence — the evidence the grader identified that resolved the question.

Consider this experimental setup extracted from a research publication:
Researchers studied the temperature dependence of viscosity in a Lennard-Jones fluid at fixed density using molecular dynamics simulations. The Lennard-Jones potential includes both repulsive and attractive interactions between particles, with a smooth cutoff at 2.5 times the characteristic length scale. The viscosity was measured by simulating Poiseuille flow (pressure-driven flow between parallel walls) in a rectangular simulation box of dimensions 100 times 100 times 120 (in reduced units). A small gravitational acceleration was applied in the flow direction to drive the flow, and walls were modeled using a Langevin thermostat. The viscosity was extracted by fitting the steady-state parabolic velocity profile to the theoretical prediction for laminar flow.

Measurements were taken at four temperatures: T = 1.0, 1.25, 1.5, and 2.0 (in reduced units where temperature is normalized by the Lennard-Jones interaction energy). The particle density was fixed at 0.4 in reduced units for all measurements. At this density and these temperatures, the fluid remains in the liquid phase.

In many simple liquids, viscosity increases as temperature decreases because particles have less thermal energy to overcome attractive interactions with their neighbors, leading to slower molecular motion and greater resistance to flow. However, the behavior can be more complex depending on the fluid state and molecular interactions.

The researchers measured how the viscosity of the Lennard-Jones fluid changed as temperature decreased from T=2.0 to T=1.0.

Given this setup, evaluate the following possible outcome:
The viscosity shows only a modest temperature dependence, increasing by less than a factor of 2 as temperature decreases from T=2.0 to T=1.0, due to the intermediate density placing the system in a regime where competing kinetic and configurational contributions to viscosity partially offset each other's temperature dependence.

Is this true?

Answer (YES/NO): NO